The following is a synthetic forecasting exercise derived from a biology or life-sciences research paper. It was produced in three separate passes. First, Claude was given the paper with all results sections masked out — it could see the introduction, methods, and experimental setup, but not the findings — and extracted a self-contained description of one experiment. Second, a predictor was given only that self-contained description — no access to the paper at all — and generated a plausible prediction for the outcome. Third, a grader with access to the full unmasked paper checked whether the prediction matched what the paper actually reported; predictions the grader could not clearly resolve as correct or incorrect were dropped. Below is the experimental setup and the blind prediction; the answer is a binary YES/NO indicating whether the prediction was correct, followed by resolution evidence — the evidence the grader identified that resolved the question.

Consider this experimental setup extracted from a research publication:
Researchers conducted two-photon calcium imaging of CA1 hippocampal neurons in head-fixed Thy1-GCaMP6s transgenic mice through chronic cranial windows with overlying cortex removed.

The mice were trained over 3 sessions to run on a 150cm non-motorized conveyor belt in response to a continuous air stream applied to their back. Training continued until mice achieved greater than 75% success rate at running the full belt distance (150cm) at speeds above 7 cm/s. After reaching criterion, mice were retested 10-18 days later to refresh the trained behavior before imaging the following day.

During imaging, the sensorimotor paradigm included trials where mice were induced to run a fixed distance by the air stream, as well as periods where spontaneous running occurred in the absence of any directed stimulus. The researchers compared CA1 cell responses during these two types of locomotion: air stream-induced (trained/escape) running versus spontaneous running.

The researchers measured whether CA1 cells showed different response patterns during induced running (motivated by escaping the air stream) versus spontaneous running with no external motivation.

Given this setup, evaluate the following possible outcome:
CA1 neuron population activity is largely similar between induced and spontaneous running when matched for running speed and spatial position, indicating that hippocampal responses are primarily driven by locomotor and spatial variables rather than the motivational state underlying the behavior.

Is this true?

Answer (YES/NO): NO